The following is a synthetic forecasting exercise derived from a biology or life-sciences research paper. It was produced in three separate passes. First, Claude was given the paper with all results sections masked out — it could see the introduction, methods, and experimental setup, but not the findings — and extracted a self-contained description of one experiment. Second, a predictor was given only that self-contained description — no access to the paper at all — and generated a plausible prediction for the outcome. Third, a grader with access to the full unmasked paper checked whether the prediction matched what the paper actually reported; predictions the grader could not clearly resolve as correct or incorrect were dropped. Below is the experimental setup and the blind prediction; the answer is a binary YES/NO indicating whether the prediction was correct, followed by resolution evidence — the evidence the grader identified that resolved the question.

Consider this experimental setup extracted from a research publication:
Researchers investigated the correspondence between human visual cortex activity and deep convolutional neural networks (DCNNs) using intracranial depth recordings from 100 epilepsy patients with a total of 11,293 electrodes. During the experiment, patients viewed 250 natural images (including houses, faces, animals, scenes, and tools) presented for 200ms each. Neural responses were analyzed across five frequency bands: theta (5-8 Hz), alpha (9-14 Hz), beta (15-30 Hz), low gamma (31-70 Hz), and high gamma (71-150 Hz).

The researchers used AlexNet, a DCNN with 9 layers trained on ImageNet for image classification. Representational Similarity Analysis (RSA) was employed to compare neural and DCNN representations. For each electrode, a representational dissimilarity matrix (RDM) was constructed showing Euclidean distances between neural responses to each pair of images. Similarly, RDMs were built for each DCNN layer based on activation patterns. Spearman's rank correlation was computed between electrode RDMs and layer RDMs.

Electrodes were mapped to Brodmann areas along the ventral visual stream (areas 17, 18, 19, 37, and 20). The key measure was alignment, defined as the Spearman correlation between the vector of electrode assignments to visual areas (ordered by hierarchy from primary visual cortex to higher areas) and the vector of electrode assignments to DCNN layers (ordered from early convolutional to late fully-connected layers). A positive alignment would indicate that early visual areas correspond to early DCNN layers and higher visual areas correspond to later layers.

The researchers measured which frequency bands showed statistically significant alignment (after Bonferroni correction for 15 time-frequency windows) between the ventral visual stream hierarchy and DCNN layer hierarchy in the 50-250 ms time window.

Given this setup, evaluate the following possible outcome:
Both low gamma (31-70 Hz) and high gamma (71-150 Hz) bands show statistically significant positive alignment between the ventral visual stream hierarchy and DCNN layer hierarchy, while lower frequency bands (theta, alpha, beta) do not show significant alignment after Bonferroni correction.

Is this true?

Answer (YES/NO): NO